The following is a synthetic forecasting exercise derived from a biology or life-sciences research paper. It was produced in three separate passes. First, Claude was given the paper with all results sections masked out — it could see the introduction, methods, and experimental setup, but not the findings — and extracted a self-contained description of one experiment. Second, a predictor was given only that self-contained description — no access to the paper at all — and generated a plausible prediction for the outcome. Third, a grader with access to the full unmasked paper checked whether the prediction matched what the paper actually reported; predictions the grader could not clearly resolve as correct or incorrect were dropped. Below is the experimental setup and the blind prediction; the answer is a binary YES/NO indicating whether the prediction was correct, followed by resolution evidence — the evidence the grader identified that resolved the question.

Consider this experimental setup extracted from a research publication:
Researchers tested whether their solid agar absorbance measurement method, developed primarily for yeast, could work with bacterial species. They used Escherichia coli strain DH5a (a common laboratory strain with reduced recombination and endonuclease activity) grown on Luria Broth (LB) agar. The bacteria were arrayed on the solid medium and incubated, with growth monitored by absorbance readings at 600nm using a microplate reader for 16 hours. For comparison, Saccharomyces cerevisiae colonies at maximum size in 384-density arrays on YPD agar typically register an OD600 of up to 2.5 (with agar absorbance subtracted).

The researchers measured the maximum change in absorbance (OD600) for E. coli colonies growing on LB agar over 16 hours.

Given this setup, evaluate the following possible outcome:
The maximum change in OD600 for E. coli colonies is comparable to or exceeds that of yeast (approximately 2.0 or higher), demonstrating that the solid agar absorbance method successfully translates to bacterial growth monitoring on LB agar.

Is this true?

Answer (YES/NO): NO